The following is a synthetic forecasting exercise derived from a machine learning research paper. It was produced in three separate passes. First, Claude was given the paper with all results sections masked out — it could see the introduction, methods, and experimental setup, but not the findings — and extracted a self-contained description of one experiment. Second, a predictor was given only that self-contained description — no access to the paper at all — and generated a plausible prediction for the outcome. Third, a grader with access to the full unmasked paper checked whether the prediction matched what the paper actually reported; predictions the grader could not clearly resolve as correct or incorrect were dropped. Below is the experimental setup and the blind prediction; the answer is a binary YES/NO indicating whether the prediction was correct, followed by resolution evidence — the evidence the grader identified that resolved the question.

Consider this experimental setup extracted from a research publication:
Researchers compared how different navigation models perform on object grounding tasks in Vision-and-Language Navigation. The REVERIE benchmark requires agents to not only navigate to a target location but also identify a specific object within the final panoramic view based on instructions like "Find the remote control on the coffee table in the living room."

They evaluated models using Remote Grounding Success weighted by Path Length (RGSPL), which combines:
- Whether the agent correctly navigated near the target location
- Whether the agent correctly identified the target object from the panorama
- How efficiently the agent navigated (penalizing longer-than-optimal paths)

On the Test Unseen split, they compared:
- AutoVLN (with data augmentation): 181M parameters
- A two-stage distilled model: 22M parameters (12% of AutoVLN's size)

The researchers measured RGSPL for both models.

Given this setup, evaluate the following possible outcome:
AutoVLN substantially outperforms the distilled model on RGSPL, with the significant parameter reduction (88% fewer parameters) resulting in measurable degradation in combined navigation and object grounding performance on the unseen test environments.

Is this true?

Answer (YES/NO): NO